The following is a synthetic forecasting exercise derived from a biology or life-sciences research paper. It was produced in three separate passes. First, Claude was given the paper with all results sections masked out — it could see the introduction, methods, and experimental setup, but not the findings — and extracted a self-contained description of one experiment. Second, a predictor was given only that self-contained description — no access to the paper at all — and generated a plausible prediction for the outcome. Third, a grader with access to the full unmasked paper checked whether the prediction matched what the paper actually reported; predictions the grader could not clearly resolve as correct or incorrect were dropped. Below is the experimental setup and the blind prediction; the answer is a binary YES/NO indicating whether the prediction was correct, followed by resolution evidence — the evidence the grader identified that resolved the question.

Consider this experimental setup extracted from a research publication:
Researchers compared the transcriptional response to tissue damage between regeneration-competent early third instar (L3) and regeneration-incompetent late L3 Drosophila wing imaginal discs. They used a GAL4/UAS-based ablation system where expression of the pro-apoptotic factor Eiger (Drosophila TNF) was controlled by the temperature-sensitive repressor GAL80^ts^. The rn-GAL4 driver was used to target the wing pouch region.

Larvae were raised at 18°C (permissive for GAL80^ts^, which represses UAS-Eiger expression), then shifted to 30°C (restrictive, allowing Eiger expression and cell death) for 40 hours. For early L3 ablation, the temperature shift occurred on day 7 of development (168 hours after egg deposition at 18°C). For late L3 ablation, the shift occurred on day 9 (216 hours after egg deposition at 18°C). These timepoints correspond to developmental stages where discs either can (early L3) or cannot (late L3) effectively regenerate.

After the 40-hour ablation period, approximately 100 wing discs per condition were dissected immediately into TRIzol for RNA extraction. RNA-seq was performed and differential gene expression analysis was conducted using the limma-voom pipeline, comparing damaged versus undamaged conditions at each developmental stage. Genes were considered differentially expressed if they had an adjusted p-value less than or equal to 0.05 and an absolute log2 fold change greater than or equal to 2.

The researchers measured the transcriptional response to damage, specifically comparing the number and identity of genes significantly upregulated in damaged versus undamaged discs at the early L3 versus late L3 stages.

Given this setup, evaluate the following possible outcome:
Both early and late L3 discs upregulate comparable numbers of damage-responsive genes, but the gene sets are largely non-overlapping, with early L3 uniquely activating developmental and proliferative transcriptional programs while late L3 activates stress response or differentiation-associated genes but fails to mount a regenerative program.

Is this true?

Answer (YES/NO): NO